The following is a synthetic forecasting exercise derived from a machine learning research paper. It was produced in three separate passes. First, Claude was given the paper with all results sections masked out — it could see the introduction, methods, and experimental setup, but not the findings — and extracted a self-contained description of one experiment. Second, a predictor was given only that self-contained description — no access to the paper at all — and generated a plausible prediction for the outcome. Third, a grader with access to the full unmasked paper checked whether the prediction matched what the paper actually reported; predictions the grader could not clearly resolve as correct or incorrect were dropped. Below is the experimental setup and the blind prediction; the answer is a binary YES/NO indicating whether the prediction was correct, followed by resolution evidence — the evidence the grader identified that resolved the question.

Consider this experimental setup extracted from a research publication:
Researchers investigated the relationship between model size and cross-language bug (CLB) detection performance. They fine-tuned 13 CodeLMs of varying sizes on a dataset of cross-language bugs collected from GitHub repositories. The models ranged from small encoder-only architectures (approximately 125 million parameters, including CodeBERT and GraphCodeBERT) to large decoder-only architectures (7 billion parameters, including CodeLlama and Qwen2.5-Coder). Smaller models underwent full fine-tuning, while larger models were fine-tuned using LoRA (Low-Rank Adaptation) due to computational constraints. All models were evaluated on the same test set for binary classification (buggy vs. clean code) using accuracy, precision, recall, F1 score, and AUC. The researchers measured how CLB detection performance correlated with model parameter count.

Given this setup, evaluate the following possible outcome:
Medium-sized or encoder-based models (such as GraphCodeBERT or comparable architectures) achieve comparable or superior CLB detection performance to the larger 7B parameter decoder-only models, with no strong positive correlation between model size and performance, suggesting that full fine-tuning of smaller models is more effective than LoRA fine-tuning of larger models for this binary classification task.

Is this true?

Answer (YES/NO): YES